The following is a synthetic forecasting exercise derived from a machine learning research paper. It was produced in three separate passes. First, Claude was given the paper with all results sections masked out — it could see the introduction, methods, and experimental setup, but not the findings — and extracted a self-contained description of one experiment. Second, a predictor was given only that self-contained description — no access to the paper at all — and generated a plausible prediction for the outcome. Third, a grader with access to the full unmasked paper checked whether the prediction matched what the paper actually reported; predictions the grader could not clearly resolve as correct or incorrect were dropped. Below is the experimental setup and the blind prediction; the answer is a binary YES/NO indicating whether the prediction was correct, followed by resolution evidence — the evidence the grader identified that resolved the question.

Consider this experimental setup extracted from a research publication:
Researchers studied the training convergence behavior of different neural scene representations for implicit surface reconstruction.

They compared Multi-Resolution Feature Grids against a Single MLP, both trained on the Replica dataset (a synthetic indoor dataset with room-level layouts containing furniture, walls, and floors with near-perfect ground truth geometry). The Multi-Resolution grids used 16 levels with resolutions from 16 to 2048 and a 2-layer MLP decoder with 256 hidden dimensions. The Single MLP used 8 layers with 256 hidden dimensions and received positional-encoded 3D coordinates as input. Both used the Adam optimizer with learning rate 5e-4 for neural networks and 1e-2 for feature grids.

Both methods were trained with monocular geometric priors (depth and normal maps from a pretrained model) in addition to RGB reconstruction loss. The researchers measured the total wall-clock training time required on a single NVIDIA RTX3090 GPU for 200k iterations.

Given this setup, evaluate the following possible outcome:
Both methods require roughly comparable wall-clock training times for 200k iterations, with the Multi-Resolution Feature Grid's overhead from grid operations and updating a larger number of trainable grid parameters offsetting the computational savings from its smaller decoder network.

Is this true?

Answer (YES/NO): NO